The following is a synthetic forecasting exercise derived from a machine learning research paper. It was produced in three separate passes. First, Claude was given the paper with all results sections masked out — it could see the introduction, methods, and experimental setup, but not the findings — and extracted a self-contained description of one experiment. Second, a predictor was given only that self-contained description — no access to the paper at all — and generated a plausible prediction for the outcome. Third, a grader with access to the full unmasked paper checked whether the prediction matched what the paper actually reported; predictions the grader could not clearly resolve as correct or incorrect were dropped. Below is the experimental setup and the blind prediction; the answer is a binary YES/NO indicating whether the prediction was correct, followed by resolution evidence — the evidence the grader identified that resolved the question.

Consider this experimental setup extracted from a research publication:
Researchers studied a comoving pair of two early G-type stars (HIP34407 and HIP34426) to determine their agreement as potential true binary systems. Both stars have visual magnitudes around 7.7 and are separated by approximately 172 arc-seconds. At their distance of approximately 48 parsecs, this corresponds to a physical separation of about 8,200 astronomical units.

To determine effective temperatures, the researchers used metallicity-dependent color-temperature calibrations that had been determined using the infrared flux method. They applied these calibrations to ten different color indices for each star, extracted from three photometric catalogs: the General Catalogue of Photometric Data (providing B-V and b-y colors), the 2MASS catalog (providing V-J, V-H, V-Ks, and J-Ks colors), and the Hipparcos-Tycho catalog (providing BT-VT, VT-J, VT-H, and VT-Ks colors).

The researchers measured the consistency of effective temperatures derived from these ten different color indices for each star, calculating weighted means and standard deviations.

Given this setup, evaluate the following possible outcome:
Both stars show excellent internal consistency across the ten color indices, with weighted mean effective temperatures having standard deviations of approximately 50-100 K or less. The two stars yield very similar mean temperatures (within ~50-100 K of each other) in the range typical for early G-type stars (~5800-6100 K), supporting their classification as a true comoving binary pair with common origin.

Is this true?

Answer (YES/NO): YES